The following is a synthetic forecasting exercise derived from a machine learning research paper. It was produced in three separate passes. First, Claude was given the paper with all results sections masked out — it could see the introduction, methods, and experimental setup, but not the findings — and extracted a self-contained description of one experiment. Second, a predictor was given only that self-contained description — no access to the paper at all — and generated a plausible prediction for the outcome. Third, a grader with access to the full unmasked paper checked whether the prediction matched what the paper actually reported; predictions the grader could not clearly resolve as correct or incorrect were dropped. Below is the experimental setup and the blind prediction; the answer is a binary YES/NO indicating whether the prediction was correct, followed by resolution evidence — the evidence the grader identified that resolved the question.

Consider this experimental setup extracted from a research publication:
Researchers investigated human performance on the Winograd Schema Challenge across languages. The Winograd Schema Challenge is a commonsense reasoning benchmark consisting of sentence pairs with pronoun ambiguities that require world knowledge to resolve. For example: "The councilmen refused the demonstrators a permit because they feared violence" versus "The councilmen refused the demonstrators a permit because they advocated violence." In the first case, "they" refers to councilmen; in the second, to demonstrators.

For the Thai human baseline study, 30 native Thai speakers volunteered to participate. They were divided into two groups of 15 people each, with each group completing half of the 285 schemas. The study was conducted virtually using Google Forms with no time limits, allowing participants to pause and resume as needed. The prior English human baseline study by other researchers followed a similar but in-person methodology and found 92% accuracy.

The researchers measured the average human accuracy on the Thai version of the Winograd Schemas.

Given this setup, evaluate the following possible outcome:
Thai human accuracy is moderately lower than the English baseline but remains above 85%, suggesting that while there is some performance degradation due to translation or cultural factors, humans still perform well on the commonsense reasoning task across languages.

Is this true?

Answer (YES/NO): YES